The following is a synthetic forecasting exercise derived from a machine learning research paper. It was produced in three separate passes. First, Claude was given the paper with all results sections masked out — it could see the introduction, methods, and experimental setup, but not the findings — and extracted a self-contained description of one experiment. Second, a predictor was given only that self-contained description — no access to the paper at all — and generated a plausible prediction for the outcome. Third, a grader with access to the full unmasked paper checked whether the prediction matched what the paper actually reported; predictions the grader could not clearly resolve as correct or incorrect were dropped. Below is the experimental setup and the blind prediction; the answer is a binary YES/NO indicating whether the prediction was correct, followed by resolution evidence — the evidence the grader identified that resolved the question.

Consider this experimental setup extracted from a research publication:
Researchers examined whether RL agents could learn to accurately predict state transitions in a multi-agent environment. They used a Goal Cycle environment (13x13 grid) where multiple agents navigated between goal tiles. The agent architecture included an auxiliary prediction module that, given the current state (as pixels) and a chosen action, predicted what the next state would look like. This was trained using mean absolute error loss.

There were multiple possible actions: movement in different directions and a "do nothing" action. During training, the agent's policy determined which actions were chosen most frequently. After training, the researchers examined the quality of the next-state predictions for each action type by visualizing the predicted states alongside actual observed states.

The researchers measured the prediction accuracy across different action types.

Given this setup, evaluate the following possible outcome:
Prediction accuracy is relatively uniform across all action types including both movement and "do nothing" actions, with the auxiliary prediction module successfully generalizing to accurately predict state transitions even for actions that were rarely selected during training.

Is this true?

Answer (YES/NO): NO